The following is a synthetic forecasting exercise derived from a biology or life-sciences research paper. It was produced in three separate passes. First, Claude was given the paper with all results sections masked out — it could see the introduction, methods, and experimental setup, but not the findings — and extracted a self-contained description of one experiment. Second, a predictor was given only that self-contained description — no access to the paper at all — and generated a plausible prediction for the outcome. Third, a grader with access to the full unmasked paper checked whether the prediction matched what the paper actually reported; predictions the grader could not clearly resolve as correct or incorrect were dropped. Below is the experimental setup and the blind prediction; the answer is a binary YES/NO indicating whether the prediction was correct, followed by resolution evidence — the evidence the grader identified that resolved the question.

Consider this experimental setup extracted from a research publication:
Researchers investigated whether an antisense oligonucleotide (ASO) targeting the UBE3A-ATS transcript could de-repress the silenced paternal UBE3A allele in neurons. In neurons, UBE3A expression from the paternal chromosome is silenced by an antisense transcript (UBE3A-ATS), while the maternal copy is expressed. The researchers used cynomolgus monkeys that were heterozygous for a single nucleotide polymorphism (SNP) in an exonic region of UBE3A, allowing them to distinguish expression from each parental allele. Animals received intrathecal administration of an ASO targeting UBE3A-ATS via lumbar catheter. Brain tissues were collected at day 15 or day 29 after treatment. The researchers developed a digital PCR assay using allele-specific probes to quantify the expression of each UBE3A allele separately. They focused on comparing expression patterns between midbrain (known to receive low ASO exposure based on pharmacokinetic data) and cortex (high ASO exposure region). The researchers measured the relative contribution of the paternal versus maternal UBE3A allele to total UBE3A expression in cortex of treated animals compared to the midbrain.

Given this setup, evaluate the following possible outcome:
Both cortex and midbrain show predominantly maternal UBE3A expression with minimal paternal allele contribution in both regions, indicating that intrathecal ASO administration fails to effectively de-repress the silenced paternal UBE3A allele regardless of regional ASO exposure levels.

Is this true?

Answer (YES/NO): NO